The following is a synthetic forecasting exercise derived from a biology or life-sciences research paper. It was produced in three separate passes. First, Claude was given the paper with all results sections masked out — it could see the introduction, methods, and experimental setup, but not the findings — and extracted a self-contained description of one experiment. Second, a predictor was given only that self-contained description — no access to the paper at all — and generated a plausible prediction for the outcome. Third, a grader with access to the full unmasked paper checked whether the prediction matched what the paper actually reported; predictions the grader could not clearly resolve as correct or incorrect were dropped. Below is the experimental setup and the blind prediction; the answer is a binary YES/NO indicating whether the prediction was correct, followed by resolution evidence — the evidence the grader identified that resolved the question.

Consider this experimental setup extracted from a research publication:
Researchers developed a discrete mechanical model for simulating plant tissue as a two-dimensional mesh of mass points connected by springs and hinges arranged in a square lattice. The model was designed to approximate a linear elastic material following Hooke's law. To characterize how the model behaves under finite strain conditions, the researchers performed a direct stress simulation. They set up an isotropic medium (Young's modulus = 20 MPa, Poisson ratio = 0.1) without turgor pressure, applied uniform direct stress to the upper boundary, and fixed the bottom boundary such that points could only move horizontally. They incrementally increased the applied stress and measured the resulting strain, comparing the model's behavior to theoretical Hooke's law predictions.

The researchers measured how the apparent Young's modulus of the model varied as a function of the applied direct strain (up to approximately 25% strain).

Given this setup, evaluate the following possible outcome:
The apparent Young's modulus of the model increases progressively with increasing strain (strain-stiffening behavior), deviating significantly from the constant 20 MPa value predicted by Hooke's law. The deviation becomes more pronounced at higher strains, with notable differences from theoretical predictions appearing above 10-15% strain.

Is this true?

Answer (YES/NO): YES